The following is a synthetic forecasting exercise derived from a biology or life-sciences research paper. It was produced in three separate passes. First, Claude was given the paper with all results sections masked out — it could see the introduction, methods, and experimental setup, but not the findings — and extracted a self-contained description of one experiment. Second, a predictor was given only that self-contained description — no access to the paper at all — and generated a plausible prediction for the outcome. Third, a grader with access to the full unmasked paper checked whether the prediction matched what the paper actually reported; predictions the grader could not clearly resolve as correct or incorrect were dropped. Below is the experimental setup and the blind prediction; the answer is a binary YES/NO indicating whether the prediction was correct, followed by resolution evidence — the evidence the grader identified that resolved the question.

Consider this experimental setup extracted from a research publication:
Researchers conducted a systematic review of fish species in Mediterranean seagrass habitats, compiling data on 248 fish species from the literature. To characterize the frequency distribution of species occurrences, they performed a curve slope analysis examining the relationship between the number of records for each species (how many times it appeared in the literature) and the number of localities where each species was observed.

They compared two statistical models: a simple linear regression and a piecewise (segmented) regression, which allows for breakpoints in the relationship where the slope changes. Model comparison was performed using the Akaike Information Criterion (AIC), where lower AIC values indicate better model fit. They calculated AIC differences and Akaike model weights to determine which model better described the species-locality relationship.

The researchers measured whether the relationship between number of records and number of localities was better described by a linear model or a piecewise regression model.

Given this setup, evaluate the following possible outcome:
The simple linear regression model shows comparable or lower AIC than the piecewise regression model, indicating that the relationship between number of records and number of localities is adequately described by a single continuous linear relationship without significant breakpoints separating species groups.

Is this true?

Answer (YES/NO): NO